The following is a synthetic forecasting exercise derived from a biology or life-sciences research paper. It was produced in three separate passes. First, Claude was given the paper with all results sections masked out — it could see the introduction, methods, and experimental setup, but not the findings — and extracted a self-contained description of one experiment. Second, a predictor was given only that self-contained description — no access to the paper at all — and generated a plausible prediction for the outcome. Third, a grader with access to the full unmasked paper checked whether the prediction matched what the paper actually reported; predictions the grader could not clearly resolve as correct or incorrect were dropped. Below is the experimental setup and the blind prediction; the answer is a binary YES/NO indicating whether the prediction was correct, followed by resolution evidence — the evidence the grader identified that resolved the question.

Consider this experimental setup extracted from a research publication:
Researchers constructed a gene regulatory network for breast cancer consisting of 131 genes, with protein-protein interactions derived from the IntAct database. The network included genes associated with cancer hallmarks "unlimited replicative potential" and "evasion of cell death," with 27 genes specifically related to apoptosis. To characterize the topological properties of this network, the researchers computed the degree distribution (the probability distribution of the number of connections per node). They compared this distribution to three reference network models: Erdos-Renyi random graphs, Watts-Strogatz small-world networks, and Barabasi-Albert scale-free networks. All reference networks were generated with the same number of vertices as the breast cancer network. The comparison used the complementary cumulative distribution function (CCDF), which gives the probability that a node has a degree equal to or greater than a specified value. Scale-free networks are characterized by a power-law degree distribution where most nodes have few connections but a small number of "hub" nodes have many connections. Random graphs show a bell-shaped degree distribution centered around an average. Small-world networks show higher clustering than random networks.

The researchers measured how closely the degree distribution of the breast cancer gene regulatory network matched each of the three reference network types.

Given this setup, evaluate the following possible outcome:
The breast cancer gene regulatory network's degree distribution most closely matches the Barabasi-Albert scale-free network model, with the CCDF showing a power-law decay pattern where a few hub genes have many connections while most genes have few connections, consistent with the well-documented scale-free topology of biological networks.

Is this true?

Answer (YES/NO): YES